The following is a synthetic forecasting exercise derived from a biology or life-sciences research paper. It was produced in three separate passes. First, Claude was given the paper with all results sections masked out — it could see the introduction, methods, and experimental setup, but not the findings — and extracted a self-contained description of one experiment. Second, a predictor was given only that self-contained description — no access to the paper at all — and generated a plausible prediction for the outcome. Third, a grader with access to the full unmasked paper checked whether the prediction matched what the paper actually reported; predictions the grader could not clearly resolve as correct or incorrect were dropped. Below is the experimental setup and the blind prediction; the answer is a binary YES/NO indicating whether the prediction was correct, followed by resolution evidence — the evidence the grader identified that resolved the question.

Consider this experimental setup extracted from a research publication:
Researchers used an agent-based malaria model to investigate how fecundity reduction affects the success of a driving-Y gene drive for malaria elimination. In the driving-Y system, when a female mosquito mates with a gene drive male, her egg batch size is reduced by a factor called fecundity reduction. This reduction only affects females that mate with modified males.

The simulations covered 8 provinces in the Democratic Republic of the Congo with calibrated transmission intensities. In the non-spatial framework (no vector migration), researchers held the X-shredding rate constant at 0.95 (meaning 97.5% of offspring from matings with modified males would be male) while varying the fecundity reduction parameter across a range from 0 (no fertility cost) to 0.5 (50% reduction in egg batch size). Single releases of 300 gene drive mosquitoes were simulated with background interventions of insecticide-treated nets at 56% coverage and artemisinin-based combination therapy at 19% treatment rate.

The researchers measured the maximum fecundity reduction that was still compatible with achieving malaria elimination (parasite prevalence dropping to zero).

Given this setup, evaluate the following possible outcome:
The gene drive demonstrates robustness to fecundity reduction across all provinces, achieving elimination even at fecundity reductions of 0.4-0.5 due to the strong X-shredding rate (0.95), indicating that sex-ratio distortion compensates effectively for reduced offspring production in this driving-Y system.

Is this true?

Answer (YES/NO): NO